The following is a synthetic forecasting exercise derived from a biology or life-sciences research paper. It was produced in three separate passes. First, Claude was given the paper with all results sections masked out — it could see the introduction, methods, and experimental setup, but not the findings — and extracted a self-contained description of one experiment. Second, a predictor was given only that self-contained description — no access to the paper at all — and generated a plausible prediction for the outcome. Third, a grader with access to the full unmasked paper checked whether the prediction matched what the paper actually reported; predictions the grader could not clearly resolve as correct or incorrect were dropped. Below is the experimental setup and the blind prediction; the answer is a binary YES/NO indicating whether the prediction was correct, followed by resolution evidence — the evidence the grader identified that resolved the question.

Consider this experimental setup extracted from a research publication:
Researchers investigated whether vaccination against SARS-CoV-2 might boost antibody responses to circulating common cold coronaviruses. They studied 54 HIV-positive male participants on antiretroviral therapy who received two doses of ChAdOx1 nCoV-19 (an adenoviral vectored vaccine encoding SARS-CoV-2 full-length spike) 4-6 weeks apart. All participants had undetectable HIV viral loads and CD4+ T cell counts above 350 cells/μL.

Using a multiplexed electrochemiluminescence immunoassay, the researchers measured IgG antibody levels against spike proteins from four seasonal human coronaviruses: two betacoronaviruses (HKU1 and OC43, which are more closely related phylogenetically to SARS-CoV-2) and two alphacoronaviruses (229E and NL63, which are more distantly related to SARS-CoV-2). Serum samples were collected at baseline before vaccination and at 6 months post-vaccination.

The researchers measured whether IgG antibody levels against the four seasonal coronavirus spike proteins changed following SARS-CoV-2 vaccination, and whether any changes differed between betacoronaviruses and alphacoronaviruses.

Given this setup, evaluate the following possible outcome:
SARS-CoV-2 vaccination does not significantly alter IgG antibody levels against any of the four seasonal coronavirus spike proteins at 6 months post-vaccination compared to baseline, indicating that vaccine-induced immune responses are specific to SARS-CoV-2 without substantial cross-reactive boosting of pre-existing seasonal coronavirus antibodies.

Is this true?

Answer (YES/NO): YES